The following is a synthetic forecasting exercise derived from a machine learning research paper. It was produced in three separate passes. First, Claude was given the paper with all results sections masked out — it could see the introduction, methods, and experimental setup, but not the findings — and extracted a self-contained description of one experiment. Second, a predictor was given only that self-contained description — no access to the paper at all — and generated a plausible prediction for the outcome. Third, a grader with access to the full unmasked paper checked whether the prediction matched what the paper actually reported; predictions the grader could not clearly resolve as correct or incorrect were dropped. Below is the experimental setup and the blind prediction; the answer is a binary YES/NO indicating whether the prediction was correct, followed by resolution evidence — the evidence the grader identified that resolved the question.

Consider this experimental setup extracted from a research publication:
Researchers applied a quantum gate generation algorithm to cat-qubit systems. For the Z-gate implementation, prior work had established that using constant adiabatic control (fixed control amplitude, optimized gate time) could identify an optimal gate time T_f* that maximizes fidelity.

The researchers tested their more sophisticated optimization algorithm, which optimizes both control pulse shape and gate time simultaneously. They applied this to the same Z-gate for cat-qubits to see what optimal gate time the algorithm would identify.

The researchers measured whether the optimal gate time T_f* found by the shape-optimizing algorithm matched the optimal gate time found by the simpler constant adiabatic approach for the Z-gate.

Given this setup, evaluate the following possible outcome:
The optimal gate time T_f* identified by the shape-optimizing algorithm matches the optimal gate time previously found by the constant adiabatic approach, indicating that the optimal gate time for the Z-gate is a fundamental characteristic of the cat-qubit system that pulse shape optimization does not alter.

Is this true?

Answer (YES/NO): YES